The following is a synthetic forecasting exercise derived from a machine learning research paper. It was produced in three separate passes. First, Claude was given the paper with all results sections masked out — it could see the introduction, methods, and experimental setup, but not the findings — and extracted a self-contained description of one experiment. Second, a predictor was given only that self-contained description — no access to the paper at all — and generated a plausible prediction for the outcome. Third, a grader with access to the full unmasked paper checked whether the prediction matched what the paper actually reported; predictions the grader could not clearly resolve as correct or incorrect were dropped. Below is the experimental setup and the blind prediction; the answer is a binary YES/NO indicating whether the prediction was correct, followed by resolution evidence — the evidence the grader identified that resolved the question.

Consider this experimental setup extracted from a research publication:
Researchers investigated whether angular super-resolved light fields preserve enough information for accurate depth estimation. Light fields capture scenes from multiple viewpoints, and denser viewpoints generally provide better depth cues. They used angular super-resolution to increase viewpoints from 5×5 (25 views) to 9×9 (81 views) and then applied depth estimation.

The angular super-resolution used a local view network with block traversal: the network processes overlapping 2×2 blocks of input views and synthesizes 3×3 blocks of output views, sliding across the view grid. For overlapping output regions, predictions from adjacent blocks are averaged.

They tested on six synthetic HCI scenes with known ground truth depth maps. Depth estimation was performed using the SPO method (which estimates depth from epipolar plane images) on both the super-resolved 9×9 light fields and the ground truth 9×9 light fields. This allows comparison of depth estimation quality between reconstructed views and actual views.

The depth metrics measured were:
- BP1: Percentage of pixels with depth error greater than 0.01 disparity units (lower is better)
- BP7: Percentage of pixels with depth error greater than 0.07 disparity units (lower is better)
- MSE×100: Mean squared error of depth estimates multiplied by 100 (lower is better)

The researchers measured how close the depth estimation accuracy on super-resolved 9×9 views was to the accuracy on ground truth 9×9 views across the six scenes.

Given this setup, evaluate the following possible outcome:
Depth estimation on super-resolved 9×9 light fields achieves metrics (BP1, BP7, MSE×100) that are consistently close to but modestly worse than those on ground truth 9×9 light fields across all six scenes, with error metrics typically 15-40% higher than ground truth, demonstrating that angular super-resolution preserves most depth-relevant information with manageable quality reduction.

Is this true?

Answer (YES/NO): NO